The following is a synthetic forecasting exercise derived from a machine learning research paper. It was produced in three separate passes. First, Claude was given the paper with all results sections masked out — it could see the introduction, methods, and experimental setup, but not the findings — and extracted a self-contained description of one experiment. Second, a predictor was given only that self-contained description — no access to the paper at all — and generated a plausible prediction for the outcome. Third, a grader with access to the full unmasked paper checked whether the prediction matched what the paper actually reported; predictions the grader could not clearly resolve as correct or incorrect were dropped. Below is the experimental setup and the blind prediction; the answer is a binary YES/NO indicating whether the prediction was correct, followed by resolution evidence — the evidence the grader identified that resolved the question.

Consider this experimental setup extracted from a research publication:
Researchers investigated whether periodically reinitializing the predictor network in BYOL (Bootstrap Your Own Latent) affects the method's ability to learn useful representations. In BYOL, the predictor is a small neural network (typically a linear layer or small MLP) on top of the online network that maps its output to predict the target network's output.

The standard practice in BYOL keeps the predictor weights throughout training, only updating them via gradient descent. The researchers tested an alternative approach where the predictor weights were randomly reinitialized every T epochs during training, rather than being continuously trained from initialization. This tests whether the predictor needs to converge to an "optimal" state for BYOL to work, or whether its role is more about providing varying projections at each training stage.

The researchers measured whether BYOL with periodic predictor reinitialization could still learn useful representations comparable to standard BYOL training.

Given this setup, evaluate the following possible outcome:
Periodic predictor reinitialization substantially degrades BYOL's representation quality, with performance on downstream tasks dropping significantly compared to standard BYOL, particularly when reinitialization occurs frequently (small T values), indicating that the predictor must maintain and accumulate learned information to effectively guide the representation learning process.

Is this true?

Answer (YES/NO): NO